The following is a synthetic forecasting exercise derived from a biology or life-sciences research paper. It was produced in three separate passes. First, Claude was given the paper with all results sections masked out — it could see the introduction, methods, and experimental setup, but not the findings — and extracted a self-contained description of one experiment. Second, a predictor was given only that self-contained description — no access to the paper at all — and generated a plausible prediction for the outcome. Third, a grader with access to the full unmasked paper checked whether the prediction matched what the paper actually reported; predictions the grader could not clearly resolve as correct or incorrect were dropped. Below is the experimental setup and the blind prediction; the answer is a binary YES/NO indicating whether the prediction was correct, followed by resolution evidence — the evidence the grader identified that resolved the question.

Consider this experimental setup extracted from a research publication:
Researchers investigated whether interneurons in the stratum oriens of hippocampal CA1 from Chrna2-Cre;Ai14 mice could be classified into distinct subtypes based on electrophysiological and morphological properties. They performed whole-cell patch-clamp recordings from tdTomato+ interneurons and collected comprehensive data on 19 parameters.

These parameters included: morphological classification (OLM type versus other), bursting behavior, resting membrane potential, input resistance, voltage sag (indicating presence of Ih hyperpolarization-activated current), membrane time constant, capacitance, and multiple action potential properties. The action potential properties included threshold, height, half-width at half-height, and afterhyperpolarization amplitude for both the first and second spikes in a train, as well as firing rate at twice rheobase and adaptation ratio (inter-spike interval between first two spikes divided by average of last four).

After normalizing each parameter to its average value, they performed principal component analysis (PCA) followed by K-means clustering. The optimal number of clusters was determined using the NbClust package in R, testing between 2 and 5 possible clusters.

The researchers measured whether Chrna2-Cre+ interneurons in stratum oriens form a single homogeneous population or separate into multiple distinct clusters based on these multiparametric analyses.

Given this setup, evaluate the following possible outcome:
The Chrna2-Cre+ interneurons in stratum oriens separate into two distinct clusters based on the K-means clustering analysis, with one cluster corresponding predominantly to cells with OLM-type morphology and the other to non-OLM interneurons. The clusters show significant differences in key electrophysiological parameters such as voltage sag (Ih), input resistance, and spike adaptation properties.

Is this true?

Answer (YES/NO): NO